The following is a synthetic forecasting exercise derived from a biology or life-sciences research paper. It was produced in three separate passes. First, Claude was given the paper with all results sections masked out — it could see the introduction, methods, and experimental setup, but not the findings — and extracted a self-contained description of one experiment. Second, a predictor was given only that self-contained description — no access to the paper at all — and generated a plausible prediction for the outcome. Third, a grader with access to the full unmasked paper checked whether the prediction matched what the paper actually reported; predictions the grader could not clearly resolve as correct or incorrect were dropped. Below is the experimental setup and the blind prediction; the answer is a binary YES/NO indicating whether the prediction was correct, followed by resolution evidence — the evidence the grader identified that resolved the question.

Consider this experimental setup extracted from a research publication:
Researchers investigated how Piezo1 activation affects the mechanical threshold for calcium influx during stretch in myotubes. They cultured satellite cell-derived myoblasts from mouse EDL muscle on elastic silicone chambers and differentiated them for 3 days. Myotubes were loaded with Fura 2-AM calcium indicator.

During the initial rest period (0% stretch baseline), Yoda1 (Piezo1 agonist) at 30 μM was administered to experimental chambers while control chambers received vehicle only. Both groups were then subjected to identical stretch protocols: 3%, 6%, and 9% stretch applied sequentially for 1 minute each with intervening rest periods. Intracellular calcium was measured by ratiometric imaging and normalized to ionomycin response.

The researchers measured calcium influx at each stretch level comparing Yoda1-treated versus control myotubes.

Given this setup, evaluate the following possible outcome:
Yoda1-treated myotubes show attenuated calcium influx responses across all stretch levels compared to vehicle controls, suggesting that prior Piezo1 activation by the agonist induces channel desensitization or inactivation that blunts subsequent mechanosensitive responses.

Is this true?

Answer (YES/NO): NO